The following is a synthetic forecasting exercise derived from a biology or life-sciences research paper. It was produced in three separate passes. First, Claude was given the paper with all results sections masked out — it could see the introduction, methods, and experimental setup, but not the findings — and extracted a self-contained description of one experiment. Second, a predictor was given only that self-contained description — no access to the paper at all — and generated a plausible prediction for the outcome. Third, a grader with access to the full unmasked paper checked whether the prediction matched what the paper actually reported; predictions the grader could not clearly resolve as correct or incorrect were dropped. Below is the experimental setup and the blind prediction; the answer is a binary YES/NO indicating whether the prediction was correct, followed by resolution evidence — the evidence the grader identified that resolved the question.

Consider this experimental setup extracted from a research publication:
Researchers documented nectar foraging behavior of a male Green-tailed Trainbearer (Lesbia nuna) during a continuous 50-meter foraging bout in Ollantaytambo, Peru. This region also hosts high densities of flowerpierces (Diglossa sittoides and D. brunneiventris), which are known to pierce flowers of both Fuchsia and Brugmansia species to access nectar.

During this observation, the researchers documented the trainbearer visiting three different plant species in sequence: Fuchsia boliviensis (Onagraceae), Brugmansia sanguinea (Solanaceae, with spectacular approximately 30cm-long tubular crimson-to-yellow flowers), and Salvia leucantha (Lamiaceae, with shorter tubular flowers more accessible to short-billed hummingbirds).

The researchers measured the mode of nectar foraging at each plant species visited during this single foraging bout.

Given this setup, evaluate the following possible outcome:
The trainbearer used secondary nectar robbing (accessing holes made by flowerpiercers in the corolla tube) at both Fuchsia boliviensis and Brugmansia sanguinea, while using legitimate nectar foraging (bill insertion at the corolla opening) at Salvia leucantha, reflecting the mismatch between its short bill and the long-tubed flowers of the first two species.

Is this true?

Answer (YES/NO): NO